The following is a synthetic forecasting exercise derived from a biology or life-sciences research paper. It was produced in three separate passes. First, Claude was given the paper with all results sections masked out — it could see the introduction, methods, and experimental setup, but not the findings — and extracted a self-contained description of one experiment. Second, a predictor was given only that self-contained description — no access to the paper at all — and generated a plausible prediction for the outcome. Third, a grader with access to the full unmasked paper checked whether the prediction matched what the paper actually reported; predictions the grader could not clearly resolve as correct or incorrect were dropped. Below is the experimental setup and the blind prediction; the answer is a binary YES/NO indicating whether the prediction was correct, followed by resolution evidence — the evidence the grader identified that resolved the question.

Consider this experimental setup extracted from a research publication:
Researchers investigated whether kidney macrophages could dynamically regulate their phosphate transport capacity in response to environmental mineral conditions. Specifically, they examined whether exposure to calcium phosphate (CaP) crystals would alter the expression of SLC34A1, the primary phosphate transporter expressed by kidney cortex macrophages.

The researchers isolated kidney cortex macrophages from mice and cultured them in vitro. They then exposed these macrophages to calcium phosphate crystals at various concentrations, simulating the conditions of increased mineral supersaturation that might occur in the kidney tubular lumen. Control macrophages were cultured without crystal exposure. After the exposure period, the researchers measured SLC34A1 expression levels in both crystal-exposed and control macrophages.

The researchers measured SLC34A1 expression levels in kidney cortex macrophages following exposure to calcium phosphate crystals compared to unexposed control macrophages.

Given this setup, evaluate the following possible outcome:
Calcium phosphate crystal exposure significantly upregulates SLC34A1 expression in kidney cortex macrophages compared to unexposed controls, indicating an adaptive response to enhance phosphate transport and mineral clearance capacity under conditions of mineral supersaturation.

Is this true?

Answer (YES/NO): YES